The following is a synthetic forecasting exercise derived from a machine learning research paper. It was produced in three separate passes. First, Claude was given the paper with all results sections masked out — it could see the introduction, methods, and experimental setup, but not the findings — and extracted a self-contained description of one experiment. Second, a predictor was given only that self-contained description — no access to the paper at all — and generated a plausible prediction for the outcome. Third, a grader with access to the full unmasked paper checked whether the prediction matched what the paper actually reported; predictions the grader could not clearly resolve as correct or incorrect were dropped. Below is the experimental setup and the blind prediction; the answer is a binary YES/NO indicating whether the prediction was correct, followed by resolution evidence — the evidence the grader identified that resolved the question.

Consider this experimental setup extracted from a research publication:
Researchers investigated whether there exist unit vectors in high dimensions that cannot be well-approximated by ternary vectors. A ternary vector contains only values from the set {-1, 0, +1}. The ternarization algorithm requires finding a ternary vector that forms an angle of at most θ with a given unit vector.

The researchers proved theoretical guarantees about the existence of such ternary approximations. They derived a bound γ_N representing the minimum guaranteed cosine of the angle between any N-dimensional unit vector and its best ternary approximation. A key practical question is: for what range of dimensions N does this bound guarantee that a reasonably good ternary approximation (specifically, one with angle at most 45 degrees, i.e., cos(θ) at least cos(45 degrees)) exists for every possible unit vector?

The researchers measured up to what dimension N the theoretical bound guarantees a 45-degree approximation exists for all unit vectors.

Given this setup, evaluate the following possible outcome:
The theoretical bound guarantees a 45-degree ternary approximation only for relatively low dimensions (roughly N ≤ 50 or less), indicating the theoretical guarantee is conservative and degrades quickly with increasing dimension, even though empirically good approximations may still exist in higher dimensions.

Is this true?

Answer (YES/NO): YES